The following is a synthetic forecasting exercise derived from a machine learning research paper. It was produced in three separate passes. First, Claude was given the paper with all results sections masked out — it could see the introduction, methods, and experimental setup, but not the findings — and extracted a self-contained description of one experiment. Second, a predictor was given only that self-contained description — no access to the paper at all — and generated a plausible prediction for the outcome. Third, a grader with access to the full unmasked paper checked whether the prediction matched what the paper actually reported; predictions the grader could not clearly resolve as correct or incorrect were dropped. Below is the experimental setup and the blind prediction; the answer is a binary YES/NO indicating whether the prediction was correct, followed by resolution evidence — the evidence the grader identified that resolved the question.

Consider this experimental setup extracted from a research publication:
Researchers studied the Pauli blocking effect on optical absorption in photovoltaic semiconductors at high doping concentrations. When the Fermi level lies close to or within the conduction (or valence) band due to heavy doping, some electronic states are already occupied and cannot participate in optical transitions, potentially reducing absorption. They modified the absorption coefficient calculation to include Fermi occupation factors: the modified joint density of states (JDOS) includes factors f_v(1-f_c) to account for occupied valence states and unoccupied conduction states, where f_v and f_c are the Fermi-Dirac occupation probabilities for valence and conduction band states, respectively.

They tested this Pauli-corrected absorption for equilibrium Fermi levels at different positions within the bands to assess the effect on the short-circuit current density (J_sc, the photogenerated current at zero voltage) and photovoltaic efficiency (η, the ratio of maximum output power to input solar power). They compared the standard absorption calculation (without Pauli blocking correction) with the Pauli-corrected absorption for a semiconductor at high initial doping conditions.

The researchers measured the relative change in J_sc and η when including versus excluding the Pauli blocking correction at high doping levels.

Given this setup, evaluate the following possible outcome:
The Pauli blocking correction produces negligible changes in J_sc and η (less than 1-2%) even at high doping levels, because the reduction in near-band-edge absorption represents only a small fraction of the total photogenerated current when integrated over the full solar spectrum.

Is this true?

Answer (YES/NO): YES